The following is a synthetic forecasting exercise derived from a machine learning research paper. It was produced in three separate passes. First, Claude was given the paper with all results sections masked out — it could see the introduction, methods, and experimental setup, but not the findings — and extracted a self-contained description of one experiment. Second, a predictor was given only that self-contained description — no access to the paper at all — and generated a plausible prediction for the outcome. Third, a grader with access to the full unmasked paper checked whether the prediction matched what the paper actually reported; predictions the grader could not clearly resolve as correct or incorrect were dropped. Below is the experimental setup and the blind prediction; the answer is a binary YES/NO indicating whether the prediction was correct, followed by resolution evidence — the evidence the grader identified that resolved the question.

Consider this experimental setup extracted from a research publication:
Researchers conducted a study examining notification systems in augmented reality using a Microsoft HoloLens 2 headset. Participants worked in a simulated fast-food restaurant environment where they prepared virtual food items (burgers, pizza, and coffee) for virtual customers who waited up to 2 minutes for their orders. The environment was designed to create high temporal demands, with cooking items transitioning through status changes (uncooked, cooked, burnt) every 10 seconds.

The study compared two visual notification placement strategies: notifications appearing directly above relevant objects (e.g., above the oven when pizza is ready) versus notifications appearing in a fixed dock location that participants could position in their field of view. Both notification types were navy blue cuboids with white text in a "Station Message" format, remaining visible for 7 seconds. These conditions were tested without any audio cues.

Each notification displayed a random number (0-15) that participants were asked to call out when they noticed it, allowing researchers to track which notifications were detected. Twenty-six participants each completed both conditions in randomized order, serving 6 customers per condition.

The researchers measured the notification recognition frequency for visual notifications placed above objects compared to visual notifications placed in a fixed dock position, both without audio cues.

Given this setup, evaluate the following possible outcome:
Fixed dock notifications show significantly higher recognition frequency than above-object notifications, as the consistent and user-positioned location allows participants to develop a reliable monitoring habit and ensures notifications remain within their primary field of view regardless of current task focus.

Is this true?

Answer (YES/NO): NO